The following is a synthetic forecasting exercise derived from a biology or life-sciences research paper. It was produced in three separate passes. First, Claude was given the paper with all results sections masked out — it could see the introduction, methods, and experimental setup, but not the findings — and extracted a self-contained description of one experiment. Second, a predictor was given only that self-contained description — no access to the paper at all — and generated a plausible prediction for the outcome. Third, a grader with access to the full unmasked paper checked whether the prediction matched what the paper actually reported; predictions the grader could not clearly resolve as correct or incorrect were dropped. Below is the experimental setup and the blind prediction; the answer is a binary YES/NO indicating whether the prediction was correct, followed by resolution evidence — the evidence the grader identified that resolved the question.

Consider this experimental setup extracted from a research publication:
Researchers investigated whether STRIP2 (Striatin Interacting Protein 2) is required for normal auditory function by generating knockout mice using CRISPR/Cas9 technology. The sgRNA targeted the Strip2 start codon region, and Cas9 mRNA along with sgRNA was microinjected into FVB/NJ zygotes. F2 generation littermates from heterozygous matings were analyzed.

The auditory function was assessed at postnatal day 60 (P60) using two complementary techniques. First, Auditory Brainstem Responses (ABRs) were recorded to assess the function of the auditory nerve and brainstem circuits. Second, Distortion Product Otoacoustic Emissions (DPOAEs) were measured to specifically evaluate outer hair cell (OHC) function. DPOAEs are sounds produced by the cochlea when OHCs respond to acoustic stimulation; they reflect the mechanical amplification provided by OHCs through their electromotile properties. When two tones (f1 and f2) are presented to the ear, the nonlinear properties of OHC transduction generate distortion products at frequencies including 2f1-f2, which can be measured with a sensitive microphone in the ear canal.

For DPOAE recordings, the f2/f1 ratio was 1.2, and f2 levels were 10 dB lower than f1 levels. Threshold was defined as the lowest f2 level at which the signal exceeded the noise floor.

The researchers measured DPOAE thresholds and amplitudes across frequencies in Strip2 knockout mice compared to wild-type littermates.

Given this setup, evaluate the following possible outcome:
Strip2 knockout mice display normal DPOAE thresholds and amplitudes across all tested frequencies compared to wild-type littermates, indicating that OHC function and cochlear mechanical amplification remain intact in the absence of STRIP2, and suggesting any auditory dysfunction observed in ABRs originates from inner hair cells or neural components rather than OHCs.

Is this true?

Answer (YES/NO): YES